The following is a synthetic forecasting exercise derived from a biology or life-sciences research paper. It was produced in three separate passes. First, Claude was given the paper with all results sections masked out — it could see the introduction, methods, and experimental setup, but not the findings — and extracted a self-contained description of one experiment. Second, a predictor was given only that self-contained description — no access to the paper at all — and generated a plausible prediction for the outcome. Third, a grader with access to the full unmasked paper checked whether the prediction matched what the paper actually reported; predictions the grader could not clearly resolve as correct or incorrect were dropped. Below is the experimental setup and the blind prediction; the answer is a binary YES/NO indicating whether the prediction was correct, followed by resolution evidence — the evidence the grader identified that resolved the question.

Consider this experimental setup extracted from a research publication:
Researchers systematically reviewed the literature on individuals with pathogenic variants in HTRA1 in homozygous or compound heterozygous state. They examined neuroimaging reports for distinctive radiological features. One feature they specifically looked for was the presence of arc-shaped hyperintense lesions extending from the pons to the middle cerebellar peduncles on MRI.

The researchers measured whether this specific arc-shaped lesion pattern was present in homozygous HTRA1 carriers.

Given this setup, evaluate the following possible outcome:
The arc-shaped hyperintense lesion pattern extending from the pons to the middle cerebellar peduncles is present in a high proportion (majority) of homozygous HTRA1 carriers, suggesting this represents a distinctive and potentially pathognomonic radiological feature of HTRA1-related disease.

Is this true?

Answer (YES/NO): NO